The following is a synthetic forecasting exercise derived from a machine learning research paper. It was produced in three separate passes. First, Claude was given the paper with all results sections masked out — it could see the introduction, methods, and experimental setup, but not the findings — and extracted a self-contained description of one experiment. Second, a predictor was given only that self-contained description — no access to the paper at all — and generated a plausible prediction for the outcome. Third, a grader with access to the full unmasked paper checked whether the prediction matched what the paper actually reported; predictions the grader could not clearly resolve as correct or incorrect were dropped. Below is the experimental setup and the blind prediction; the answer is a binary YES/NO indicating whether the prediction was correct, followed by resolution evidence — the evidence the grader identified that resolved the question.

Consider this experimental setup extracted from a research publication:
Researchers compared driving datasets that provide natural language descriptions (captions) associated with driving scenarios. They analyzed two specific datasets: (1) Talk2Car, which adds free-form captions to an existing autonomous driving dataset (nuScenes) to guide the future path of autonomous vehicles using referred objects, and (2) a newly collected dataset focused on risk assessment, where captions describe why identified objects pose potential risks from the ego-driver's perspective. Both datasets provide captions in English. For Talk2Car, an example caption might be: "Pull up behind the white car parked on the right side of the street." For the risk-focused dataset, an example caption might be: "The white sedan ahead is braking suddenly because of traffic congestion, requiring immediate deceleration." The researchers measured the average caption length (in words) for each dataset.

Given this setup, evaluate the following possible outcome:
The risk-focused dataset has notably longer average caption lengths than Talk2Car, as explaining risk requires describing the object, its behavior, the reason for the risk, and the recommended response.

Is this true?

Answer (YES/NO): YES